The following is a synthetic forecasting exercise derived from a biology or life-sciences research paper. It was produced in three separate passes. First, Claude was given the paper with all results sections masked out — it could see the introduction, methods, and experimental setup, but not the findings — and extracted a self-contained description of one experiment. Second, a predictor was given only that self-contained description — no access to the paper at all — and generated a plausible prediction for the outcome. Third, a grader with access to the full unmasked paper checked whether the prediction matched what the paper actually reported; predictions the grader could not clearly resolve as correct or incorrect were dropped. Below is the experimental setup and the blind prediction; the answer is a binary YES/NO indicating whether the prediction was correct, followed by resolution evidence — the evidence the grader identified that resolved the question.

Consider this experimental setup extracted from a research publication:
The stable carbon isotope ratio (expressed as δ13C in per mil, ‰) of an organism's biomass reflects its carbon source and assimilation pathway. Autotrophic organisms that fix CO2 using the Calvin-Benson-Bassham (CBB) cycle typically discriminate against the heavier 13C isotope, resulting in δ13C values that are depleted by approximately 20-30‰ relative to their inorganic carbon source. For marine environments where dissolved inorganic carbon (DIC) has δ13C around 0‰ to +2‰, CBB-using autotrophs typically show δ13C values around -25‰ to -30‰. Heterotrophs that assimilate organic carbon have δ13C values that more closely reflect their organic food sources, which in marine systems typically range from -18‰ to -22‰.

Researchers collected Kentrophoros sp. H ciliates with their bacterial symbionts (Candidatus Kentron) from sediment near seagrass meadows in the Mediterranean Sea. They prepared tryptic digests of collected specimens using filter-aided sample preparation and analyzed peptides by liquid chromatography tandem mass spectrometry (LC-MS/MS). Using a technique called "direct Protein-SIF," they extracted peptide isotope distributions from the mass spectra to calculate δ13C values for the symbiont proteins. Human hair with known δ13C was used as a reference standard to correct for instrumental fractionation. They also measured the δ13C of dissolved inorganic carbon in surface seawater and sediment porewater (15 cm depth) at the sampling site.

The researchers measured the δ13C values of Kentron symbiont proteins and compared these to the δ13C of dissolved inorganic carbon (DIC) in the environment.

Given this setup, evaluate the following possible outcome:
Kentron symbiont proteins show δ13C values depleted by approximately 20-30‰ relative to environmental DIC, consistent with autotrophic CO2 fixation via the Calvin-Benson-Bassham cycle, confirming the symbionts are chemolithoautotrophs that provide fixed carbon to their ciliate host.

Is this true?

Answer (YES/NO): NO